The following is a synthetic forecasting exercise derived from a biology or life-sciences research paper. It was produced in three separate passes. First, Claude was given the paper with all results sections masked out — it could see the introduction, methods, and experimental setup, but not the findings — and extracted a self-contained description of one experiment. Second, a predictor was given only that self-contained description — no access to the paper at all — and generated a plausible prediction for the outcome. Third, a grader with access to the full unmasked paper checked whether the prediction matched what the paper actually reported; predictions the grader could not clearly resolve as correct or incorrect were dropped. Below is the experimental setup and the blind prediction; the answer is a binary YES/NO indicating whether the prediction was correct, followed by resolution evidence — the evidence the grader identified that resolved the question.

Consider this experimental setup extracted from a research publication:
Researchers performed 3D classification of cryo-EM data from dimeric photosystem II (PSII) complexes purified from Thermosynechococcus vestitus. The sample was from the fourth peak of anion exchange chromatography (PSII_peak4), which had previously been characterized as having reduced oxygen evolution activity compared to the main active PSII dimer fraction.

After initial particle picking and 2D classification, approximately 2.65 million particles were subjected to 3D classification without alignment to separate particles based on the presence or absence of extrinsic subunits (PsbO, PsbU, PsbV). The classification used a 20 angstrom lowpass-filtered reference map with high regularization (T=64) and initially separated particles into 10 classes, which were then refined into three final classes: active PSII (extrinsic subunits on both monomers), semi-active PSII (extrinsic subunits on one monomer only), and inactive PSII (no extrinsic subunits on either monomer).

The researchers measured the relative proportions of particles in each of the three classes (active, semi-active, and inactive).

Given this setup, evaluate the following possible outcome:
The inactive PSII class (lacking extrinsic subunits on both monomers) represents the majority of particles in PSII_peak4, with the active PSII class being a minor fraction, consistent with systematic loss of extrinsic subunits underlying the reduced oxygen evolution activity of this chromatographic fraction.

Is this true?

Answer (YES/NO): NO